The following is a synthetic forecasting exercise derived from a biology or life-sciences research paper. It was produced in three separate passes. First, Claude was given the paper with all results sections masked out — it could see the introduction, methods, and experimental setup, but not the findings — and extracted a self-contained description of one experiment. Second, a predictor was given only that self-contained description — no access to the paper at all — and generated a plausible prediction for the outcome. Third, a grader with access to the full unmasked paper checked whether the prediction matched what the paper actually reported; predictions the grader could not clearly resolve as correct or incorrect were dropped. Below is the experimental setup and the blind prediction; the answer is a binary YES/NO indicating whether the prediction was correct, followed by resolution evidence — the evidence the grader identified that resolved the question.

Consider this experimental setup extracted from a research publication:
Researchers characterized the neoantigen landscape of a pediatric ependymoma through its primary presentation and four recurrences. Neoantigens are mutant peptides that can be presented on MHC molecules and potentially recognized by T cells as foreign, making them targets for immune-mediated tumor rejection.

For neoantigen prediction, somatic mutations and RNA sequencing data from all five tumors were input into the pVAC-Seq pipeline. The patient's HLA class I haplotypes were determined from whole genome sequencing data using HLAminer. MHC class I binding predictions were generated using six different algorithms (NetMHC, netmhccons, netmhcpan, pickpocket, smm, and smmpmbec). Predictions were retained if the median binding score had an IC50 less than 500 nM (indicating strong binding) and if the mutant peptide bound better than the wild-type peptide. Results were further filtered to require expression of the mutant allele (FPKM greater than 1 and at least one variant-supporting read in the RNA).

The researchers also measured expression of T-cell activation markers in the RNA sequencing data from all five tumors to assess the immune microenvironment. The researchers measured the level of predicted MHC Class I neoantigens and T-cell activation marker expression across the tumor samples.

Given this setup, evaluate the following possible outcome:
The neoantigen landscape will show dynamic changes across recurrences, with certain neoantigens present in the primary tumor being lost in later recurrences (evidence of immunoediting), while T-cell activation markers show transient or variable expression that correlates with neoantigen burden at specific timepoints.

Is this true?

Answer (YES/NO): NO